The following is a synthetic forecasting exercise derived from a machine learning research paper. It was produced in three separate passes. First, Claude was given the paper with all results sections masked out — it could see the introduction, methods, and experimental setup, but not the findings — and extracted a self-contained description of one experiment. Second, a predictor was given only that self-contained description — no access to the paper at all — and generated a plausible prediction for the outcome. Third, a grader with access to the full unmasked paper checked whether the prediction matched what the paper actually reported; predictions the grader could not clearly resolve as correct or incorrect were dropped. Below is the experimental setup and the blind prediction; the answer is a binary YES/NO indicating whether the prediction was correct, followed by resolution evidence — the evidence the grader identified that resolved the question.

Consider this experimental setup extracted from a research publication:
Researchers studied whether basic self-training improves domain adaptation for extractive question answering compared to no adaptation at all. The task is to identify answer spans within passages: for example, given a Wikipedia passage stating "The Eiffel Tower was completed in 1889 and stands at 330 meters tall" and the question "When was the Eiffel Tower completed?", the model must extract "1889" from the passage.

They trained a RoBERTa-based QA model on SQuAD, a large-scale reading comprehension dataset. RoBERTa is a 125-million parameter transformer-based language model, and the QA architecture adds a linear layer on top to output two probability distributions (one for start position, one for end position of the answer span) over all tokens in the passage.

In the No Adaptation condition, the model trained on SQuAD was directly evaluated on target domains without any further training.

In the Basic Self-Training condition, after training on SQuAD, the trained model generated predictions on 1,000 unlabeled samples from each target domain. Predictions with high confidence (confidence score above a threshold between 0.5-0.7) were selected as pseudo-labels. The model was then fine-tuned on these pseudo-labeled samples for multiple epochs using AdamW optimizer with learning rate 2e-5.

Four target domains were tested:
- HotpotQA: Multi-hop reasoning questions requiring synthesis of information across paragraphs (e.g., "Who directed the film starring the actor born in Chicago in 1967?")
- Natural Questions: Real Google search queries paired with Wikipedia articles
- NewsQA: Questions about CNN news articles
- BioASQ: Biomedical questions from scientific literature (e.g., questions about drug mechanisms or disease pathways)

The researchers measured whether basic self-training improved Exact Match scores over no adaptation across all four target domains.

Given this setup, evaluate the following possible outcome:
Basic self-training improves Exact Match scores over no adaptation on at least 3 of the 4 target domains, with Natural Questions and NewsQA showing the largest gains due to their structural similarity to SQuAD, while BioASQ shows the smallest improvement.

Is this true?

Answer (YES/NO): NO